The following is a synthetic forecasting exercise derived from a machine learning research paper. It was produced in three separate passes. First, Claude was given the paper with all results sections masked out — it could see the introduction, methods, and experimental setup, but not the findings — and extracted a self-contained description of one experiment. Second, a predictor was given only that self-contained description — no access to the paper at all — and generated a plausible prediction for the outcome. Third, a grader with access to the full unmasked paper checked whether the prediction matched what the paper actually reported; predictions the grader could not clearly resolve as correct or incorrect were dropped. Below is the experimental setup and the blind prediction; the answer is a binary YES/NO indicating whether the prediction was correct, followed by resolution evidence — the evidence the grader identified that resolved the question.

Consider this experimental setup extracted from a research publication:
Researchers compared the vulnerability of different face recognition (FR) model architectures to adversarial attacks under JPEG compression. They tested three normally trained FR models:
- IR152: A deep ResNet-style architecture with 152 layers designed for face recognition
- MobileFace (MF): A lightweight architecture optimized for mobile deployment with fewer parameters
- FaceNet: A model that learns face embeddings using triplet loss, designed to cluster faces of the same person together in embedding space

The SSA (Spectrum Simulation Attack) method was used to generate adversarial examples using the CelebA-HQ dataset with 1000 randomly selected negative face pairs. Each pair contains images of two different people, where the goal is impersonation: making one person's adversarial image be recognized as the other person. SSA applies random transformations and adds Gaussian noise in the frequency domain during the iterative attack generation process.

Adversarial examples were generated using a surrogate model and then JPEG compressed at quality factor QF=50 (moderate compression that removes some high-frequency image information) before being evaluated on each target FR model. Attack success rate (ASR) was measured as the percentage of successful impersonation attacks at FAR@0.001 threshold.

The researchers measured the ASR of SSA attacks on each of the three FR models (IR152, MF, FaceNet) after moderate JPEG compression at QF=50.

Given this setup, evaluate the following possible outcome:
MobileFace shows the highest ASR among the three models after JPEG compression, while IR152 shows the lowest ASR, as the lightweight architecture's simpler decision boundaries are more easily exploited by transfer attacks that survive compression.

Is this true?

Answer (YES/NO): NO